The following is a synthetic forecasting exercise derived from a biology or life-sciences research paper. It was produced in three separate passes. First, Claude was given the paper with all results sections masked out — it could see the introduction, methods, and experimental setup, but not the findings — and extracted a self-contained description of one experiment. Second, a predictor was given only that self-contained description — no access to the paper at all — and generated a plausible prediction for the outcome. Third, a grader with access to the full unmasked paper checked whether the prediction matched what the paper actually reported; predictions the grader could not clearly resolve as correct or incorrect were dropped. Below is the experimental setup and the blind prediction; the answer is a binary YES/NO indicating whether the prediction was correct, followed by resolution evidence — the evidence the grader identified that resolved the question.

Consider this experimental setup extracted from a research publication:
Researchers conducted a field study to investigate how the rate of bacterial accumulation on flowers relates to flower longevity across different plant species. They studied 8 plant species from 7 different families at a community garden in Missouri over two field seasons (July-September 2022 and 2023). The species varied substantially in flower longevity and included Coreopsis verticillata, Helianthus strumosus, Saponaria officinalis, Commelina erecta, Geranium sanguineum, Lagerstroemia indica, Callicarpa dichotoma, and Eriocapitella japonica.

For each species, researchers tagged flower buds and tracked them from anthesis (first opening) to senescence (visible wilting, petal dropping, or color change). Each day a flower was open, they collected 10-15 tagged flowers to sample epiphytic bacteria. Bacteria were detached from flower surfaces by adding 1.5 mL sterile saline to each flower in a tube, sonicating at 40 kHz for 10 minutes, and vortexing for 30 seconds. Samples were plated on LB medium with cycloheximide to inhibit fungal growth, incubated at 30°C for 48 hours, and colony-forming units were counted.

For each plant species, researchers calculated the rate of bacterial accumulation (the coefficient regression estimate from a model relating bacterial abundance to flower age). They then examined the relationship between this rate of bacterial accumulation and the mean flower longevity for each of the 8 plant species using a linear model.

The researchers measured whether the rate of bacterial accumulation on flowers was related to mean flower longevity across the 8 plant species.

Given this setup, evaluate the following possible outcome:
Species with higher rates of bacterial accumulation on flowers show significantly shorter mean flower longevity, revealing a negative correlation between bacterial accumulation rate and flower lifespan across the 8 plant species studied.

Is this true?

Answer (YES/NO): YES